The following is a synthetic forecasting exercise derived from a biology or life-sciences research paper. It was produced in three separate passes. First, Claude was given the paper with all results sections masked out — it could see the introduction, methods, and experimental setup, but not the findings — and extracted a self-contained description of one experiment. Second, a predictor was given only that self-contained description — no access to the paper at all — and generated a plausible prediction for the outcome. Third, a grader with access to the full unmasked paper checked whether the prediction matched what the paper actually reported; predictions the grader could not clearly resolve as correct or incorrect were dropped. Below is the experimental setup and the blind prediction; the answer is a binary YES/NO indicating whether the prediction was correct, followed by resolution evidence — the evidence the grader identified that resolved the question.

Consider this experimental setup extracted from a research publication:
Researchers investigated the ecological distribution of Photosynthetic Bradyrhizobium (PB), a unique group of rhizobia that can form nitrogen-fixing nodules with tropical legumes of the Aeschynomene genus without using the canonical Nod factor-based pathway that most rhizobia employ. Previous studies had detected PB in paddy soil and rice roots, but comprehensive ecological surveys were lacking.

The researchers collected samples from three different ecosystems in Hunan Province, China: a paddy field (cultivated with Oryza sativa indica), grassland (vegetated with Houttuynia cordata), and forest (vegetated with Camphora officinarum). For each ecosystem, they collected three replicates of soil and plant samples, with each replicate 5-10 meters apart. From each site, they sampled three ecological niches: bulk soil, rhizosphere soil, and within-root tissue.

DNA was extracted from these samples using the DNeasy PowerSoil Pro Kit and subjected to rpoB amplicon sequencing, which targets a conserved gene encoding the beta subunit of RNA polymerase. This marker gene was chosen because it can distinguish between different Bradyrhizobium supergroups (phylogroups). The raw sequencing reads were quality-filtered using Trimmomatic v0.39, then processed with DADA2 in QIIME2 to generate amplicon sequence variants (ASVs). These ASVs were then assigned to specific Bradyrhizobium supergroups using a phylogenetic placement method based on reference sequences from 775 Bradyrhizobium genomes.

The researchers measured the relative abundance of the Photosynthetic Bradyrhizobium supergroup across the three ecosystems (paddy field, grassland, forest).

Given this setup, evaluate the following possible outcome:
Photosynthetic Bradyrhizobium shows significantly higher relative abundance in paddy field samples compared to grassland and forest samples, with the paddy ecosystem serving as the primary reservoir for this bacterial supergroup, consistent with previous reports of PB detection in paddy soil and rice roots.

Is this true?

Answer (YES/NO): YES